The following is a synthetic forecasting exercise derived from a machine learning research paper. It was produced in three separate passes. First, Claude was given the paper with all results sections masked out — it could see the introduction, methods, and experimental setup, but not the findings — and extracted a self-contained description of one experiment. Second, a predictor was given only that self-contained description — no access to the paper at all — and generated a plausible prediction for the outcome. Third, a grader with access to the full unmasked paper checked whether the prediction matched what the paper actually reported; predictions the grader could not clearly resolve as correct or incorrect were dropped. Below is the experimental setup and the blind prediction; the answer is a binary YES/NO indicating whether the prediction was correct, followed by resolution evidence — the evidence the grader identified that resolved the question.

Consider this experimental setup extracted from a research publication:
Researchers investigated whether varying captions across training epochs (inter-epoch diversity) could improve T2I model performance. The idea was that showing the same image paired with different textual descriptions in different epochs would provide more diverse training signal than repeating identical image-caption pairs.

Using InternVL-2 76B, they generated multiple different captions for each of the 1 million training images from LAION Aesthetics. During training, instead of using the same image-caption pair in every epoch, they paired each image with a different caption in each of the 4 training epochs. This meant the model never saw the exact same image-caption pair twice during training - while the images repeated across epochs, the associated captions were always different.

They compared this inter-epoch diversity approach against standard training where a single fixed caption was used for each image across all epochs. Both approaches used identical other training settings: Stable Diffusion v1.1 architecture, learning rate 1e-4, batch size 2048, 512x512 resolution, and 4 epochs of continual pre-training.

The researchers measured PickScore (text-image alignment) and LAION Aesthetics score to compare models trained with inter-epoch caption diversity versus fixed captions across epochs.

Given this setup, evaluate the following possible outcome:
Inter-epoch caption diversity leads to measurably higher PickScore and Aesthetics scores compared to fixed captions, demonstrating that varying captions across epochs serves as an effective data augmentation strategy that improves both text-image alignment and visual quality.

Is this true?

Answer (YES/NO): NO